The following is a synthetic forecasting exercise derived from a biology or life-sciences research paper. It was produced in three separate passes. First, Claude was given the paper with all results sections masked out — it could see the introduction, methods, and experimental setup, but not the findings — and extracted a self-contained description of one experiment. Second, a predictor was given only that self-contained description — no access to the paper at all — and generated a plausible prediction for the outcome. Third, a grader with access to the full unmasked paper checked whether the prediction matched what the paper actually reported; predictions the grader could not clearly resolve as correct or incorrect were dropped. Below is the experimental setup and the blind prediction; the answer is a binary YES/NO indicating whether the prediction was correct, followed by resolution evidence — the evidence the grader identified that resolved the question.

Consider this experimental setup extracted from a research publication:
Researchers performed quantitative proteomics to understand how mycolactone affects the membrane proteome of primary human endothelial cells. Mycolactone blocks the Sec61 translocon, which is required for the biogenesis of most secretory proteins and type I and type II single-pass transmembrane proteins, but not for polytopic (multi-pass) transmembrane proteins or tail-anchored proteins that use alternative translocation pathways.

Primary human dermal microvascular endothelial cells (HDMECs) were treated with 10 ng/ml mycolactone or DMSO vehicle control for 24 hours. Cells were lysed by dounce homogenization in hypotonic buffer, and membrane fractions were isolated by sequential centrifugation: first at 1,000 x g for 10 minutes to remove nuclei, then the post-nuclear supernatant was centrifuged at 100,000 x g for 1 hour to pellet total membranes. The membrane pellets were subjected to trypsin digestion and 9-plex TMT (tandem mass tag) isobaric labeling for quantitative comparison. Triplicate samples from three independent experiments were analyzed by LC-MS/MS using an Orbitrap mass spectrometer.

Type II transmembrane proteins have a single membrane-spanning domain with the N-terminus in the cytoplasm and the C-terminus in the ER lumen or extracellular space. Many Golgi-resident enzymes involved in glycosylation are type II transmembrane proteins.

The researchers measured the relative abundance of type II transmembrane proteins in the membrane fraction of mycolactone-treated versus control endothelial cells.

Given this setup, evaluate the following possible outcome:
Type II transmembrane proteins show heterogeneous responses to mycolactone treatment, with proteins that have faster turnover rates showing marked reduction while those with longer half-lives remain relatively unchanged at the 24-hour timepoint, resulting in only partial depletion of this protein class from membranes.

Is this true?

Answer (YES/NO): NO